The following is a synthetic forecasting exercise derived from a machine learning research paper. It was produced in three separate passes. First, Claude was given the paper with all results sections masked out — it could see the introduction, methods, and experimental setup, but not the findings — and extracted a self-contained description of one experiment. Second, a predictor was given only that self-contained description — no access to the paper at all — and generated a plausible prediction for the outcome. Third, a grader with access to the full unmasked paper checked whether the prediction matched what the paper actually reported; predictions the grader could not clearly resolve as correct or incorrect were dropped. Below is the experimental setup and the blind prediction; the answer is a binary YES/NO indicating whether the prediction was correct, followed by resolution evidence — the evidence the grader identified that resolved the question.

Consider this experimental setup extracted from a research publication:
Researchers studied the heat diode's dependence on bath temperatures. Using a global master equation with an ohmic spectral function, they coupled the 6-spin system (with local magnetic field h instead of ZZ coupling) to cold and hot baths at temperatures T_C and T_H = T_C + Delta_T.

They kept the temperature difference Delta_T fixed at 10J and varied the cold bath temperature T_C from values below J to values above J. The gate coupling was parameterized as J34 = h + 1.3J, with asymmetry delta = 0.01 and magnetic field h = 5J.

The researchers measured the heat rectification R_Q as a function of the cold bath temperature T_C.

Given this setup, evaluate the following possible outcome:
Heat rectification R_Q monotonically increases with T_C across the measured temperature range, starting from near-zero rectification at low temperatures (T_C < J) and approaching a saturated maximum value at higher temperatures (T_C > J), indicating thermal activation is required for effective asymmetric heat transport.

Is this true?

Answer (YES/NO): NO